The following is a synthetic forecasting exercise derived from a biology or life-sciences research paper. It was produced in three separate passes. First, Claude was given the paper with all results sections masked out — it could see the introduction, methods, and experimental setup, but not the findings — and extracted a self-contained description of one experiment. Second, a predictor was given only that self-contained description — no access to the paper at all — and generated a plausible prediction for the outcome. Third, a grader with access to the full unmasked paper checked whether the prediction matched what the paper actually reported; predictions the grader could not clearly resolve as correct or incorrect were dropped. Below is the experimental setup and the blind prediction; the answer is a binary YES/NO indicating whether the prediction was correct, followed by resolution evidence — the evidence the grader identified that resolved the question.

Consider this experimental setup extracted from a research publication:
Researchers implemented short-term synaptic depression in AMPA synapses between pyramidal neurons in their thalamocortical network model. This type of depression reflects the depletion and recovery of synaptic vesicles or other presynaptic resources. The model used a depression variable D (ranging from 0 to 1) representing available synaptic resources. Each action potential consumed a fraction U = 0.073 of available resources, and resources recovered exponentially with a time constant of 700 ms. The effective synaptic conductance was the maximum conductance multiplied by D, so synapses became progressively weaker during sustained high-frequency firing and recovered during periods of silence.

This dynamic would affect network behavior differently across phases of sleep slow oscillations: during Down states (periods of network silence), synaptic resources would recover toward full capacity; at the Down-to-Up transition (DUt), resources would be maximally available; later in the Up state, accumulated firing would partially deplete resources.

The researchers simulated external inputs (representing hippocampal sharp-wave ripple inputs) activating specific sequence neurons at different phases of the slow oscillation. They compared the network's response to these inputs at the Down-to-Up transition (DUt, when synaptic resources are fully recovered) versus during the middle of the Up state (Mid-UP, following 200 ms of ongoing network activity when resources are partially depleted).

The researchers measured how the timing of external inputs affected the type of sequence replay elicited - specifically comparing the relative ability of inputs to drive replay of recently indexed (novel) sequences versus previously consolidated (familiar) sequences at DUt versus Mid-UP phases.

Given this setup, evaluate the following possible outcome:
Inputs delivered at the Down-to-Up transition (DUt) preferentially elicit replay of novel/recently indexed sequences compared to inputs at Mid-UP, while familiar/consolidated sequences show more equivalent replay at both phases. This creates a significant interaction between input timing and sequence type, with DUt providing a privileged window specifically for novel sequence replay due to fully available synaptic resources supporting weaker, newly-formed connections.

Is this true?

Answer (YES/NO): NO